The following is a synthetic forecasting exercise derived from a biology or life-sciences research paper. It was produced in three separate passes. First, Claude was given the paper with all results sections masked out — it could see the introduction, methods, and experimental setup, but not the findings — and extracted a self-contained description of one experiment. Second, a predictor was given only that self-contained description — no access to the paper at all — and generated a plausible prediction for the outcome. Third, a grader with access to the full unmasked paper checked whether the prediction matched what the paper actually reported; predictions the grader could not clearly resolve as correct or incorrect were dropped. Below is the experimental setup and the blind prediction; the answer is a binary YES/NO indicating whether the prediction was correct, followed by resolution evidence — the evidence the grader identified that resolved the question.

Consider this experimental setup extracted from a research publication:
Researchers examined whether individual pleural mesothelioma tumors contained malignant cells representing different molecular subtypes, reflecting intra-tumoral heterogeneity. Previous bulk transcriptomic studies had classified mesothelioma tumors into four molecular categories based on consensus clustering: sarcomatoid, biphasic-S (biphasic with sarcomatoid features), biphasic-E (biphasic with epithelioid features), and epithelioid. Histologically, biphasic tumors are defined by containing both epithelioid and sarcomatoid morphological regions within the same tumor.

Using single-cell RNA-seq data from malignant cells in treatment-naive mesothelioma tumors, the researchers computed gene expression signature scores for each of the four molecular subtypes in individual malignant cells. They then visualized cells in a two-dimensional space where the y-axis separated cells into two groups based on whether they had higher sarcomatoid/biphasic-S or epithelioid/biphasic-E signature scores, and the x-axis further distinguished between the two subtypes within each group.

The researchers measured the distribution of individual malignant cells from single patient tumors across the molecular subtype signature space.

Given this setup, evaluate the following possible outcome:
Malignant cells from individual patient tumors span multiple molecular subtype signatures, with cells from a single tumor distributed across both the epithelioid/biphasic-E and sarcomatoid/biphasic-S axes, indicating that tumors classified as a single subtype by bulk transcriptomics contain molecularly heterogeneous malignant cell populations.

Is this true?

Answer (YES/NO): NO